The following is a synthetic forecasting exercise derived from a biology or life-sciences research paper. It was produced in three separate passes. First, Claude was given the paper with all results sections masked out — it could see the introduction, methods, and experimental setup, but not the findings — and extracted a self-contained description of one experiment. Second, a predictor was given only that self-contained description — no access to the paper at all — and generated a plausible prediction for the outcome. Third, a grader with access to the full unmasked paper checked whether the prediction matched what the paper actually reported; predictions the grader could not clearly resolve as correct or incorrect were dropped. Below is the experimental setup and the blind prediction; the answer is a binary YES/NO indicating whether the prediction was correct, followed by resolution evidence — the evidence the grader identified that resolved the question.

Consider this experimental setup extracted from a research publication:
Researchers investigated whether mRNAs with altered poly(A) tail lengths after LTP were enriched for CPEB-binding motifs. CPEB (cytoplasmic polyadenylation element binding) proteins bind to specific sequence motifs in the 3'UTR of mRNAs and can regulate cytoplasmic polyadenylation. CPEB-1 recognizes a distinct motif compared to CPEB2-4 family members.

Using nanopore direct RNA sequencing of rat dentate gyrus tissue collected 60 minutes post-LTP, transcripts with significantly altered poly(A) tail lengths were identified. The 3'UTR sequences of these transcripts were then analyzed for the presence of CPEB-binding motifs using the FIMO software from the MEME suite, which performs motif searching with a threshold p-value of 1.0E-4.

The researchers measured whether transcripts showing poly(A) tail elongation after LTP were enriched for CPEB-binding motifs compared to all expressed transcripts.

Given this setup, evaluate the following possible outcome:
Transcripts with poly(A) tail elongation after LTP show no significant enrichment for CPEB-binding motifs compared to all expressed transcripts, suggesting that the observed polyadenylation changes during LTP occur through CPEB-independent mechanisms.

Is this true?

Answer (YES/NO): YES